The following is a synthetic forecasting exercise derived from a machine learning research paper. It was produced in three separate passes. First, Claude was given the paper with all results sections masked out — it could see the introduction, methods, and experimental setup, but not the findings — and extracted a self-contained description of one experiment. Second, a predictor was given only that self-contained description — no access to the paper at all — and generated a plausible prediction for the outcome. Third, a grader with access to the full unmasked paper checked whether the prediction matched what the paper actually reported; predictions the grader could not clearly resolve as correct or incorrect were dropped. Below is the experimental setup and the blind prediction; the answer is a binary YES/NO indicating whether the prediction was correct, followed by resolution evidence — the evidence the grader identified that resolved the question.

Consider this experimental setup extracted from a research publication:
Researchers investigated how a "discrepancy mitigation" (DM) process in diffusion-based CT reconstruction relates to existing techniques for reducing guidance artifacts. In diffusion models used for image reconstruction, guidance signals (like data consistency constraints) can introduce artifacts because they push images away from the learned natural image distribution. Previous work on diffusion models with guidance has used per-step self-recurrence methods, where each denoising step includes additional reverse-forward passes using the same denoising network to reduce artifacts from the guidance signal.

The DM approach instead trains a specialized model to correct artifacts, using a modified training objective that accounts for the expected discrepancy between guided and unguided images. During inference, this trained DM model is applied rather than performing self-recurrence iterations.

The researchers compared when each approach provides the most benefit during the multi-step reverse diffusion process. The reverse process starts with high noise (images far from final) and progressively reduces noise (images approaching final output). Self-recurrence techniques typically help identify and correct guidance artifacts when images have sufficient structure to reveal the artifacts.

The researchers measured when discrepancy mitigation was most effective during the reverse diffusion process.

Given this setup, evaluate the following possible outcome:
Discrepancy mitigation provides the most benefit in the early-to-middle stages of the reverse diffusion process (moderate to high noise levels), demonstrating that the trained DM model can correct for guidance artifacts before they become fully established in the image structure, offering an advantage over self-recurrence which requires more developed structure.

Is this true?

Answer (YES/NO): NO